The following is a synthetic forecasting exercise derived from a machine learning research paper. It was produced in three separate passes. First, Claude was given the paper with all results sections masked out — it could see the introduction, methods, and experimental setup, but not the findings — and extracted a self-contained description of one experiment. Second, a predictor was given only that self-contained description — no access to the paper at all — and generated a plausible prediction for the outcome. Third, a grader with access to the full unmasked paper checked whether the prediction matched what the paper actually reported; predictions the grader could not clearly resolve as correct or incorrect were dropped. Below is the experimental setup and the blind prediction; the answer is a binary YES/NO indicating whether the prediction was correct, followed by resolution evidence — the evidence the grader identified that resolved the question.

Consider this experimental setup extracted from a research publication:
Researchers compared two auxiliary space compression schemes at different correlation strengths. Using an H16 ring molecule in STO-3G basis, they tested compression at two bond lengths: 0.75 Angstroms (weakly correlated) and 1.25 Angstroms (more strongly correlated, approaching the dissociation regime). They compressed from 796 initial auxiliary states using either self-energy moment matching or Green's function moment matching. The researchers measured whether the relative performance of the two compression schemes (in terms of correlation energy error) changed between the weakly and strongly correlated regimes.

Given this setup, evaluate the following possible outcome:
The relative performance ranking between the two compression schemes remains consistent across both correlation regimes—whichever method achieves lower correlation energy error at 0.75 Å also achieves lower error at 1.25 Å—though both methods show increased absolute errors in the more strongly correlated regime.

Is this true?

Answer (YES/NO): YES